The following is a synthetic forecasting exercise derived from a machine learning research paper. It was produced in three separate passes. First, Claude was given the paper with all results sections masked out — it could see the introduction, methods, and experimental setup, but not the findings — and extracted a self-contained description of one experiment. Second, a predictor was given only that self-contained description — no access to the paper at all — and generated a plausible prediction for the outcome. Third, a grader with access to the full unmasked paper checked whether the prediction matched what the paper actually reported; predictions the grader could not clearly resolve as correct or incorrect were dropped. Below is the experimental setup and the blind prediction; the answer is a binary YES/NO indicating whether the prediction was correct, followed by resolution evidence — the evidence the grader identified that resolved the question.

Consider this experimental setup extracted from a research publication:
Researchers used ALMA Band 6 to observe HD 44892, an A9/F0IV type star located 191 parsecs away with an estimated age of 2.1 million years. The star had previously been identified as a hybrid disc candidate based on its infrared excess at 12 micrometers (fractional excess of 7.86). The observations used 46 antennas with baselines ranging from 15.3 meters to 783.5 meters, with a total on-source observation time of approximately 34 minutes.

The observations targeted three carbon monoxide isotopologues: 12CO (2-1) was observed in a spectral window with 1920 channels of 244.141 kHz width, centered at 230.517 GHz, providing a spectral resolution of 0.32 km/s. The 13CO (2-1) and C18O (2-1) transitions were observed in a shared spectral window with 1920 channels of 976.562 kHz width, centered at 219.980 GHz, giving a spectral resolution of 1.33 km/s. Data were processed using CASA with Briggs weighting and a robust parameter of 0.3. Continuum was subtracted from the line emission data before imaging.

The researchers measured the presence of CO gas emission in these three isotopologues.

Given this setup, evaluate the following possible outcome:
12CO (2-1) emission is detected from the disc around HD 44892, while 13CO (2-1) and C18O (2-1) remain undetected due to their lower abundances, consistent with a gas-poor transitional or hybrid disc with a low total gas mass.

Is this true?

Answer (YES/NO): YES